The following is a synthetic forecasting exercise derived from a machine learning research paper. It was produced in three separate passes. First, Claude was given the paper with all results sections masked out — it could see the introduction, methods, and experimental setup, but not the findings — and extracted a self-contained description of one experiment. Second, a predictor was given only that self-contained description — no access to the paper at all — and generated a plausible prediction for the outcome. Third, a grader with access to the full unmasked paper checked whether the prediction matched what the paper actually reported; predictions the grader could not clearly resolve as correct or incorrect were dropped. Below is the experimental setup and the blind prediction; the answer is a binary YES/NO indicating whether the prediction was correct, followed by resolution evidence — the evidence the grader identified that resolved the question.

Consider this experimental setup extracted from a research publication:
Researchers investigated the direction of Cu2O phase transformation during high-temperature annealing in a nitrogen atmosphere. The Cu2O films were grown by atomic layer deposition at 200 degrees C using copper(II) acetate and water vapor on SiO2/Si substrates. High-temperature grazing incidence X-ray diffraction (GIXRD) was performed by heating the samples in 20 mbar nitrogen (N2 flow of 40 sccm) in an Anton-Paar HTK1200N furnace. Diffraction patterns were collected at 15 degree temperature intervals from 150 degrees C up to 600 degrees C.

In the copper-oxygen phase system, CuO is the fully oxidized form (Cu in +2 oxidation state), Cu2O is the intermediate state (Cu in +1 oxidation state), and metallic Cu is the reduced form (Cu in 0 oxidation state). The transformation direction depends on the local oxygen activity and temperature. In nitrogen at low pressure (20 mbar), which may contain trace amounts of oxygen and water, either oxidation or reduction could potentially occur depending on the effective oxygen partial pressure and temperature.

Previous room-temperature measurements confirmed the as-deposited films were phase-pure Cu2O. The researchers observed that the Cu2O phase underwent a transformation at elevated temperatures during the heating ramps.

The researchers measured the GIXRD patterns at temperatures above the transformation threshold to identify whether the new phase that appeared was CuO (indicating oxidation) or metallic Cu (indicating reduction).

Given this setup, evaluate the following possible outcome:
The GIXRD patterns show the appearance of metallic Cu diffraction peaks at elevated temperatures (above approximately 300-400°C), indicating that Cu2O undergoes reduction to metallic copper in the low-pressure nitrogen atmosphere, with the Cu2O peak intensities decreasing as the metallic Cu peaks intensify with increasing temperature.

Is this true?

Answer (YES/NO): NO